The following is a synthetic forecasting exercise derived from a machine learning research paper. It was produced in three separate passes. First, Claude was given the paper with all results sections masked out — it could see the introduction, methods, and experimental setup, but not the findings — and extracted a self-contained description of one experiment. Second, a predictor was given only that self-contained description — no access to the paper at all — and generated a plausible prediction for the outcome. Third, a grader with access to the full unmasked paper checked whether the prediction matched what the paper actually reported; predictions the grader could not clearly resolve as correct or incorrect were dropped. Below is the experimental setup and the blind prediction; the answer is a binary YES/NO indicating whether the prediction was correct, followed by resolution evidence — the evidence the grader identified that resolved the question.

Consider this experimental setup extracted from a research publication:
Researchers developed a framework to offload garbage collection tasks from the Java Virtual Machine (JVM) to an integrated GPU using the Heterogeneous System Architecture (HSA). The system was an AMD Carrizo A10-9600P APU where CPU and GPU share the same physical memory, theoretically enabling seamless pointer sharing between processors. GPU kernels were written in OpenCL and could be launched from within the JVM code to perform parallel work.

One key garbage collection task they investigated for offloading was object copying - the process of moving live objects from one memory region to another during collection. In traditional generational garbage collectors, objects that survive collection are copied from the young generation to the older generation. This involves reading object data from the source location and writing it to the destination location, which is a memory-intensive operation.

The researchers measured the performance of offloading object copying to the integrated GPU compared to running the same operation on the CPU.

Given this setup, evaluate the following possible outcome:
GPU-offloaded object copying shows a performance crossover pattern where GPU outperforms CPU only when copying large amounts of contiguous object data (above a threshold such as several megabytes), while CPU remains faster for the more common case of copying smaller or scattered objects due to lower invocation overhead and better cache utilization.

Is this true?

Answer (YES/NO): NO